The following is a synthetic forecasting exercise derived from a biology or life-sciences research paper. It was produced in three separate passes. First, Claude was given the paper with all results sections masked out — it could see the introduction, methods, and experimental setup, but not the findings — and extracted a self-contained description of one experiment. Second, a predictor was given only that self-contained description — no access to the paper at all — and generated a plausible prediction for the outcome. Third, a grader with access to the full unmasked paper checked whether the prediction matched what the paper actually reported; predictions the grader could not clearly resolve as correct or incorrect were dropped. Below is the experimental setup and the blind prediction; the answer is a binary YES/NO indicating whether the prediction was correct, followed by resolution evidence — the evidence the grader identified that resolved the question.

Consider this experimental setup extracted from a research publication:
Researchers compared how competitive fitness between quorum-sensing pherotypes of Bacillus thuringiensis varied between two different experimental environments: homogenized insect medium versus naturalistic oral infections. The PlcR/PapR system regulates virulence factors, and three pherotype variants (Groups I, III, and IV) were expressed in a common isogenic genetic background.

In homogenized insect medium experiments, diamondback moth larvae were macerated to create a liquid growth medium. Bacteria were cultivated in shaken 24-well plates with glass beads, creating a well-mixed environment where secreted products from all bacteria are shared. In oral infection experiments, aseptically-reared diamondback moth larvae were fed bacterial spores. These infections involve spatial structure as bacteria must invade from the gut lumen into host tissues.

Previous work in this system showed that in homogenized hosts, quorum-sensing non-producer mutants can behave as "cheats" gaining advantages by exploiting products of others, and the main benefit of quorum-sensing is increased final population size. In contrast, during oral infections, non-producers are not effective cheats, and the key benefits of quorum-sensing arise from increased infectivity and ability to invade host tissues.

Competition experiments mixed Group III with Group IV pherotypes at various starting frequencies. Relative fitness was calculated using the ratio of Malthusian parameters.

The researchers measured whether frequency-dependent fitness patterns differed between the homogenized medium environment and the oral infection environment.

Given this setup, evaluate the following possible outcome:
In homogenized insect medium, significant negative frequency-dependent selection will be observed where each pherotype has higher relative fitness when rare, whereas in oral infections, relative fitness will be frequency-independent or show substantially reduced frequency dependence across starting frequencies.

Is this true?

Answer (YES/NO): NO